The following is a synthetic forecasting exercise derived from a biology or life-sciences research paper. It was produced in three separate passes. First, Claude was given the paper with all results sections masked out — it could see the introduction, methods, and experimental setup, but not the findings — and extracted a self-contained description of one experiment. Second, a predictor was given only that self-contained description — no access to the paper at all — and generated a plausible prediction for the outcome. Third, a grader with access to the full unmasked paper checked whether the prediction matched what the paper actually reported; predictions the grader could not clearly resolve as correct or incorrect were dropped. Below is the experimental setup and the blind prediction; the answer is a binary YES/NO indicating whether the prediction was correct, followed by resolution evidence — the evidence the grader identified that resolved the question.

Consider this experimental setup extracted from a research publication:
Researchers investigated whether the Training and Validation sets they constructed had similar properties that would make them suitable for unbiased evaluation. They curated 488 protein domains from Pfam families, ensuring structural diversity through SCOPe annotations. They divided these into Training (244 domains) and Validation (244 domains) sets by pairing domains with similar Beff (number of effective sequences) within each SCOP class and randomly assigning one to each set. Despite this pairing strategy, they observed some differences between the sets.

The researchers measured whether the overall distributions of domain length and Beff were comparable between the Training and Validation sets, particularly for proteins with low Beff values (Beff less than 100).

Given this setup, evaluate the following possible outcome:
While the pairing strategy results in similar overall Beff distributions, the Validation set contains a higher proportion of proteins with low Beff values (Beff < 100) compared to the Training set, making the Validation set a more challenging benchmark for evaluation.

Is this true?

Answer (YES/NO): NO